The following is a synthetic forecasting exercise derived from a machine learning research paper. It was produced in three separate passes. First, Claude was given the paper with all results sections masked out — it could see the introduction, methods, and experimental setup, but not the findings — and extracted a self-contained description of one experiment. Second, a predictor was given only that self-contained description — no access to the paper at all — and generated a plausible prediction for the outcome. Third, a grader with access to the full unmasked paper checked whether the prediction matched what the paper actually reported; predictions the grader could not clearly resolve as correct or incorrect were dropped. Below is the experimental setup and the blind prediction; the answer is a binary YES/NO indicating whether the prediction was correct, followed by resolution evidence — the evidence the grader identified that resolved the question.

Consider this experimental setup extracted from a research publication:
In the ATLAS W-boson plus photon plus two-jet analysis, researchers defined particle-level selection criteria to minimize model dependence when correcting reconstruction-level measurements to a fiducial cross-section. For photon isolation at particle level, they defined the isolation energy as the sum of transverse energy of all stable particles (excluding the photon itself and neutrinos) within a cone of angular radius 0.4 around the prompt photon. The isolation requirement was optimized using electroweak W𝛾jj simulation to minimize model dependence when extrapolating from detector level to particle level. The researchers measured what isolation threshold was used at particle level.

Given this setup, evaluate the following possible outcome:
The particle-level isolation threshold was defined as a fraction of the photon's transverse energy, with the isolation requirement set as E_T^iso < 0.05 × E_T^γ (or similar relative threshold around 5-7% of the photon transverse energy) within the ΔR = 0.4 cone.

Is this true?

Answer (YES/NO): NO